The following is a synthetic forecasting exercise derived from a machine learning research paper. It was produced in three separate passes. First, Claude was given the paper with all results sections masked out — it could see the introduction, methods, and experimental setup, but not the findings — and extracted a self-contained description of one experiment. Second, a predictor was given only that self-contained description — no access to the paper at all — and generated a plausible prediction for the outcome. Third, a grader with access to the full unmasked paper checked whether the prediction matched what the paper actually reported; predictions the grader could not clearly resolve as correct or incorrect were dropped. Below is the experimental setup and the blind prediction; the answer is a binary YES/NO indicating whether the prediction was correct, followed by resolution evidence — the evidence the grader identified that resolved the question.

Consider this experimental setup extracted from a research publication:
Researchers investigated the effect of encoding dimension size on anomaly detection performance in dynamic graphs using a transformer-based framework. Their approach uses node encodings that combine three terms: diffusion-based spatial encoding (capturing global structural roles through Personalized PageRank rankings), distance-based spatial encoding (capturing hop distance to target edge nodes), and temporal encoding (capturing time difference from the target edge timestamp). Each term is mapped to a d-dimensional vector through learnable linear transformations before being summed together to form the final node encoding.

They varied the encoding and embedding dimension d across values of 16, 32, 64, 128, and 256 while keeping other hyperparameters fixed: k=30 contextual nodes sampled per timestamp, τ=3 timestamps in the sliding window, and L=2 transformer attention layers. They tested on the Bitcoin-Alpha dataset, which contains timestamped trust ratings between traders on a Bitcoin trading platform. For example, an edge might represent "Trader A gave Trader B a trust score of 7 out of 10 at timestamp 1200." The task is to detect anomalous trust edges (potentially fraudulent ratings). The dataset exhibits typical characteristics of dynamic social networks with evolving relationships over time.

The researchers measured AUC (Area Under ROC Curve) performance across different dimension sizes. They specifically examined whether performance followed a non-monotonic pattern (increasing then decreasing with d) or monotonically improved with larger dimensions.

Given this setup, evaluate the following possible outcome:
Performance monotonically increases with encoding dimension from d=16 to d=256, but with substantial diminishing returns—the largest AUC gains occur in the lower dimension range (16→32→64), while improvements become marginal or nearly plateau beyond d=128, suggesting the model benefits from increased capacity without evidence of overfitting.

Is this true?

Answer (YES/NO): NO